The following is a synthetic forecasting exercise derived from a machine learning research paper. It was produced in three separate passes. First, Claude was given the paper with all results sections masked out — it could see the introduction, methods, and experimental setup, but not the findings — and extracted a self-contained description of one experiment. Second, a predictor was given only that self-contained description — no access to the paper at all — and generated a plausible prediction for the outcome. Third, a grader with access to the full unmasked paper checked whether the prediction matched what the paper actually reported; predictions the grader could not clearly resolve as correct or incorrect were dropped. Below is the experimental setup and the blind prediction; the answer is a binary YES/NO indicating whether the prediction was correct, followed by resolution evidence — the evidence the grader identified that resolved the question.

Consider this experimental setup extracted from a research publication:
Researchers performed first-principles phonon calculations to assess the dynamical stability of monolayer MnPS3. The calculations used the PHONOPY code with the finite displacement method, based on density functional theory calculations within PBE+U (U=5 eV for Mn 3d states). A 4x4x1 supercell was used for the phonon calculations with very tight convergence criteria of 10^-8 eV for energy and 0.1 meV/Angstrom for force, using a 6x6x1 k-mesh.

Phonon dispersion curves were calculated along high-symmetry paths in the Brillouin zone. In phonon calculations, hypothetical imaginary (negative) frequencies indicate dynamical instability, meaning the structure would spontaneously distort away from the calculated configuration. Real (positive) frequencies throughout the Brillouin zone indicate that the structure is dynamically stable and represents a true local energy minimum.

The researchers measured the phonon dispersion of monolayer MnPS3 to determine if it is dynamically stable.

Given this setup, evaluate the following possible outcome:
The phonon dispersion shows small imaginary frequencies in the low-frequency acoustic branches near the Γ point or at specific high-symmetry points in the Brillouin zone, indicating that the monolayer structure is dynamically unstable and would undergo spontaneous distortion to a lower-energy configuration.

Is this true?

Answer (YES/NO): NO